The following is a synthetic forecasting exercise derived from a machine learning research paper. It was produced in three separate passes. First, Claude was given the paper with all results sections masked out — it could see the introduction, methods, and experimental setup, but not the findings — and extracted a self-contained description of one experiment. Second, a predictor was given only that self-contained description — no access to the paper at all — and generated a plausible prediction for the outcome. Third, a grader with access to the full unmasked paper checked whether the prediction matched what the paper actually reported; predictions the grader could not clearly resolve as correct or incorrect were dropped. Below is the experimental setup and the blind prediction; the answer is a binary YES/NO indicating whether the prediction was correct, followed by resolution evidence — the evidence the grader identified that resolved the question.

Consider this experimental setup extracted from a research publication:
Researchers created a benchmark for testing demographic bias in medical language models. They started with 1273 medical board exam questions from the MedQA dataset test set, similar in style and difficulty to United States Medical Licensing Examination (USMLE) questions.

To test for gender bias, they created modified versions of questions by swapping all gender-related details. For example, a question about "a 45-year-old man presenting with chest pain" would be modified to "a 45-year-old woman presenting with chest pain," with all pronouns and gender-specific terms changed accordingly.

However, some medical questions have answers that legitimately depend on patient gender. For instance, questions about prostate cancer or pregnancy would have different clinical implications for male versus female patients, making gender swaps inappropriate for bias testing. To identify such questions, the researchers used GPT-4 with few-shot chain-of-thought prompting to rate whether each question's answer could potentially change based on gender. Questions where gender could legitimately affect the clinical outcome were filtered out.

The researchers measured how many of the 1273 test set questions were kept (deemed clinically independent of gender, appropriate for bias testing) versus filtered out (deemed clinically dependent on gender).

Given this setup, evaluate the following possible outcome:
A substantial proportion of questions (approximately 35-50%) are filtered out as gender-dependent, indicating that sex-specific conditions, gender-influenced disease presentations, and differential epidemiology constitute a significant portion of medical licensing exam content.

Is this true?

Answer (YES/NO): YES